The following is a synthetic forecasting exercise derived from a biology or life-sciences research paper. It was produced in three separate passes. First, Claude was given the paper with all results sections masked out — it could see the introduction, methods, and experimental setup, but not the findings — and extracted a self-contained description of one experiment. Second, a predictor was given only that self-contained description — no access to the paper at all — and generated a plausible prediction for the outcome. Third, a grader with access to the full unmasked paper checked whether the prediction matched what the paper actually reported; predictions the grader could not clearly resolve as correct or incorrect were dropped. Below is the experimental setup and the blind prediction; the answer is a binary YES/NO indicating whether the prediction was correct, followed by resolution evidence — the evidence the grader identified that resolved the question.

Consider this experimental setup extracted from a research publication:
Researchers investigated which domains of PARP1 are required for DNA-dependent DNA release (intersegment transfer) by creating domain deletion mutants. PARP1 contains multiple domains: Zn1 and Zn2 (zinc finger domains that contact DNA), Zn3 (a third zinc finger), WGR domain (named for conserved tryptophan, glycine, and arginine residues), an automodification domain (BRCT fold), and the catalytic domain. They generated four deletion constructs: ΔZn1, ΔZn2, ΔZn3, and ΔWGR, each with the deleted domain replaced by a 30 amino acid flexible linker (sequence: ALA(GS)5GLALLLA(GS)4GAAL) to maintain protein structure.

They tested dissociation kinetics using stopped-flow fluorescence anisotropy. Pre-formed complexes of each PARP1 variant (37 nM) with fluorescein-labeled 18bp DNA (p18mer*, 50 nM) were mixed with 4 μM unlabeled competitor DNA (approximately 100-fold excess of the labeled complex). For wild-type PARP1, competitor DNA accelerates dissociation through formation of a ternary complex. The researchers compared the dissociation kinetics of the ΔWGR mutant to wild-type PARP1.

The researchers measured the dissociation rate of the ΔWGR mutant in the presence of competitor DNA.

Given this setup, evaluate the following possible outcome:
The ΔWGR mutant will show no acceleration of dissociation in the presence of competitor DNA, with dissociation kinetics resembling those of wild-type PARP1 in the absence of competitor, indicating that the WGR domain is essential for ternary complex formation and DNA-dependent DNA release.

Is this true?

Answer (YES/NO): YES